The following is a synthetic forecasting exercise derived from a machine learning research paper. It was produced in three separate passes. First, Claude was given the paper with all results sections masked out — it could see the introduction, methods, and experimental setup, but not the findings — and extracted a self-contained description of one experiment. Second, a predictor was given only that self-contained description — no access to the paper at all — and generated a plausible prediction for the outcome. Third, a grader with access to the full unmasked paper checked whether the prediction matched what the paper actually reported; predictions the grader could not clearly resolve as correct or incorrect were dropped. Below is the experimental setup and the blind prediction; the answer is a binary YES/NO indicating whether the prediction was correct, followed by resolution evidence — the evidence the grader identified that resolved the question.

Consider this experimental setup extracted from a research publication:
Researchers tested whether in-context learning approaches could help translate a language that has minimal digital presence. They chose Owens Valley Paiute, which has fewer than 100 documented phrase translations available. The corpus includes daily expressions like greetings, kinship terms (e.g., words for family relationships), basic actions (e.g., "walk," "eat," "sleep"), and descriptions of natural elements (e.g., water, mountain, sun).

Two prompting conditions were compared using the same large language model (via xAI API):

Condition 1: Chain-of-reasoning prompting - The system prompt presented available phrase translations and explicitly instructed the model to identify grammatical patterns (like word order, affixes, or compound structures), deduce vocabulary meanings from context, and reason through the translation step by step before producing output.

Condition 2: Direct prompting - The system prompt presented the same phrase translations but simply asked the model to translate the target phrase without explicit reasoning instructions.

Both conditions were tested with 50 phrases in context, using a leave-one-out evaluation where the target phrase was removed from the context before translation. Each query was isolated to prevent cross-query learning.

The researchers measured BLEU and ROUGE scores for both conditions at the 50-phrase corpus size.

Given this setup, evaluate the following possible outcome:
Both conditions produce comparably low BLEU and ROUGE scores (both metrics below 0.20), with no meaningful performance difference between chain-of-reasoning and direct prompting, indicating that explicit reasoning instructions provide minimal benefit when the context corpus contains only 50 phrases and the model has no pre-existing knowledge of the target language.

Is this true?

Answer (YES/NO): NO